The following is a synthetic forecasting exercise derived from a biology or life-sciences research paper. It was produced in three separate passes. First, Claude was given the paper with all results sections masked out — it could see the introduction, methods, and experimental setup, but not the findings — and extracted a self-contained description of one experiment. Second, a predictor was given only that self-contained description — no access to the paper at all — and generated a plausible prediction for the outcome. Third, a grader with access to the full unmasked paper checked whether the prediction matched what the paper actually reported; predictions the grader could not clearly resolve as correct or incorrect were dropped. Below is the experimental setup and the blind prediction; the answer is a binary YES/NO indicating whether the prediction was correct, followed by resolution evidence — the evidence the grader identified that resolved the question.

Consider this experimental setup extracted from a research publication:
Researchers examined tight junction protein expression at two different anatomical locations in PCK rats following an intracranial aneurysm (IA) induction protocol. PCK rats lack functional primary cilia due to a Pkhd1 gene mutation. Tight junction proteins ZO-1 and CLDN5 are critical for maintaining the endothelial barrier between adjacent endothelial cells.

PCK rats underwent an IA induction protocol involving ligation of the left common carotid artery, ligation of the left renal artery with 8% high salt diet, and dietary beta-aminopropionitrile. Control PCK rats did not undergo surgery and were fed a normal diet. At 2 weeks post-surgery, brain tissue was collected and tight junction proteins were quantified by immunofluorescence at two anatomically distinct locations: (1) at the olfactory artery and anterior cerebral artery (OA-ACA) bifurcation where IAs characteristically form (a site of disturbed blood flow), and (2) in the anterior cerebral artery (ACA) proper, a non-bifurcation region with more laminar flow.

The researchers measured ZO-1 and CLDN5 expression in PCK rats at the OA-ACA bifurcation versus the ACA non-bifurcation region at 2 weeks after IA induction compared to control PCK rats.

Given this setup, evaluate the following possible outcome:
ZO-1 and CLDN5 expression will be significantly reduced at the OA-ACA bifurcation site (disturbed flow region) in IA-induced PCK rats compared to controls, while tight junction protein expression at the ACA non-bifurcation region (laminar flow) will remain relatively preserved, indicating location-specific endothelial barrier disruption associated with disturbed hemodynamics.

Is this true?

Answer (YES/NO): NO